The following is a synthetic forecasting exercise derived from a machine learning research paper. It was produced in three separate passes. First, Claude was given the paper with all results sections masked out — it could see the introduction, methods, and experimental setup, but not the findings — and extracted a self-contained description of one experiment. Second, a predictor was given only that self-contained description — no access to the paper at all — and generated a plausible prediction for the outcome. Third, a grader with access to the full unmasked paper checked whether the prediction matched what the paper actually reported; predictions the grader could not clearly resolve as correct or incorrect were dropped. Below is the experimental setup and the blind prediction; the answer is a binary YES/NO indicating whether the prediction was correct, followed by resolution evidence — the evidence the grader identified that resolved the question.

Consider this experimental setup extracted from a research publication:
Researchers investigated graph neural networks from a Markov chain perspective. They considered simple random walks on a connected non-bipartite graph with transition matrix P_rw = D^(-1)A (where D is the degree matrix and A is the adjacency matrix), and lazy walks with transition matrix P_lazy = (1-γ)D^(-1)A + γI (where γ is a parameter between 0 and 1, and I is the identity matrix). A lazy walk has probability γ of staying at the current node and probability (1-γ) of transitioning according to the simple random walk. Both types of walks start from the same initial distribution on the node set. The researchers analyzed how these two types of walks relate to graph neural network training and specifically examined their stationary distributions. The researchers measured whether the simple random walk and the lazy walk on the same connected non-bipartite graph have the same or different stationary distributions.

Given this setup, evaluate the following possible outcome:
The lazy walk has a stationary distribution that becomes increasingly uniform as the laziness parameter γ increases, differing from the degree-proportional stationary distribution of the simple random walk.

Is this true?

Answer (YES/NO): NO